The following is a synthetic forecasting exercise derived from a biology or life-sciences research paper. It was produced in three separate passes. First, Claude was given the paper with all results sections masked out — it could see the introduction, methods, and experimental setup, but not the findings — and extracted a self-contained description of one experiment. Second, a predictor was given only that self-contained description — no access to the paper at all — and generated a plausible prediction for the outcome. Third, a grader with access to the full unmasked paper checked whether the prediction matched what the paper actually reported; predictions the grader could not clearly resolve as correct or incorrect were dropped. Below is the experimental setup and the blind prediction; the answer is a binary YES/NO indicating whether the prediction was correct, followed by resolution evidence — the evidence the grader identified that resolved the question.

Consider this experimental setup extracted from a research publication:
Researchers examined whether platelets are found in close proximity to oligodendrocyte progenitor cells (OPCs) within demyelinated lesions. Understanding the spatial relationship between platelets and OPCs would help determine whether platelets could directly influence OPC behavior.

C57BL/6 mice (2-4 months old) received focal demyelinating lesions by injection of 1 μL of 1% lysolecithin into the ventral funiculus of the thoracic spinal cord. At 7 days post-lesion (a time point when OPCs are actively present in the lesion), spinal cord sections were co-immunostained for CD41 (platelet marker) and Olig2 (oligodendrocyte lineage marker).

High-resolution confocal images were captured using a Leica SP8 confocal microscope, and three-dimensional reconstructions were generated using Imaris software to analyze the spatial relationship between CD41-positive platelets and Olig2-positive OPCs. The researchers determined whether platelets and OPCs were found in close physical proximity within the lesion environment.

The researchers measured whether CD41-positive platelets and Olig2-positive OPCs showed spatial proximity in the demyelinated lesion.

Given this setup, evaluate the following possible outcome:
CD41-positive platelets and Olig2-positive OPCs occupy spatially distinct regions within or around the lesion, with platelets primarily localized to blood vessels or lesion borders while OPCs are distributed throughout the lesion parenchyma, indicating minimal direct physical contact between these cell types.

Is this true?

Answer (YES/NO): NO